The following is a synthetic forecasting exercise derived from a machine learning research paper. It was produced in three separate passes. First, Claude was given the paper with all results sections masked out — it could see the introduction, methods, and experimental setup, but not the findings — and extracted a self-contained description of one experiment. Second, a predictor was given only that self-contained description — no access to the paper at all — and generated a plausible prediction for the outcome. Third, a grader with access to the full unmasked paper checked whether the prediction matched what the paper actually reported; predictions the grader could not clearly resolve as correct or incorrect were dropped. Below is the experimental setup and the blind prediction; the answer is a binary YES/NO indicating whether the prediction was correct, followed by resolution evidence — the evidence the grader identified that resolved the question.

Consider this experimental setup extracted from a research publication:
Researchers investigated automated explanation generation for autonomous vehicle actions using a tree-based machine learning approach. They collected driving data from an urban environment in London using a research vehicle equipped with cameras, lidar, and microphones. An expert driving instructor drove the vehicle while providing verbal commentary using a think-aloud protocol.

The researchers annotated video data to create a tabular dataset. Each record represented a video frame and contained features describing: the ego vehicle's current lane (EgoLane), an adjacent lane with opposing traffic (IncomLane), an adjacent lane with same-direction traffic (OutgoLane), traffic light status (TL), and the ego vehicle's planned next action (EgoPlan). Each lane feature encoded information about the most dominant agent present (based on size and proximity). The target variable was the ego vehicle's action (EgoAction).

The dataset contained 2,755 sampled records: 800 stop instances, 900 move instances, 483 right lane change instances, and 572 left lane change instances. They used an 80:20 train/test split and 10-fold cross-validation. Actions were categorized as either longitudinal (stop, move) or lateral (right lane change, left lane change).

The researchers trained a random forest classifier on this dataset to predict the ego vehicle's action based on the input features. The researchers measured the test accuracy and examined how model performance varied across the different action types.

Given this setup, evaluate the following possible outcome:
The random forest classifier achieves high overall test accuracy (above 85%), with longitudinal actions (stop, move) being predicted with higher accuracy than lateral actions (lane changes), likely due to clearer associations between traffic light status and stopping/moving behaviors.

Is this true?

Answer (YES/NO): NO